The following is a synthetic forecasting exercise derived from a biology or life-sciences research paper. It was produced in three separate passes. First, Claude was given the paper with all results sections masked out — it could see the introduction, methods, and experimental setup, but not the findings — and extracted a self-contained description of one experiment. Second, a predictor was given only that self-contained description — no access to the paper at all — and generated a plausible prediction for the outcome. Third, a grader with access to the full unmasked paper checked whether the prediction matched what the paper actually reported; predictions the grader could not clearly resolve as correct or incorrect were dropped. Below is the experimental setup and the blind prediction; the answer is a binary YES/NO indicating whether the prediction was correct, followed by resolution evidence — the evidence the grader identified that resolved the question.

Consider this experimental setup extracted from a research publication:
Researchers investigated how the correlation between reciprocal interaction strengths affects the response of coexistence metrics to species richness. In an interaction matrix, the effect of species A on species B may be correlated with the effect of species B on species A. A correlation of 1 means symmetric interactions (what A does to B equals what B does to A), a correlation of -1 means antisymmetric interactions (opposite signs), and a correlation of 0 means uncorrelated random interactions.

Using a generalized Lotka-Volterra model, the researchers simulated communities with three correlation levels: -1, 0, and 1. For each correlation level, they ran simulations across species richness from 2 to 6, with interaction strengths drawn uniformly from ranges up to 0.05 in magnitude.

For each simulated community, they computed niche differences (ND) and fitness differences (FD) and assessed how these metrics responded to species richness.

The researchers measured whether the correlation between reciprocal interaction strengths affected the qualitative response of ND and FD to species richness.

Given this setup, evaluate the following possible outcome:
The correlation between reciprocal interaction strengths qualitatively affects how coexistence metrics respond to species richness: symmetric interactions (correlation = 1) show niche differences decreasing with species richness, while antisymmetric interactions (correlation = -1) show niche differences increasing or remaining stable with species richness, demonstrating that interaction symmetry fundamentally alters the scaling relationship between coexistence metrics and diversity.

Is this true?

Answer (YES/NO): NO